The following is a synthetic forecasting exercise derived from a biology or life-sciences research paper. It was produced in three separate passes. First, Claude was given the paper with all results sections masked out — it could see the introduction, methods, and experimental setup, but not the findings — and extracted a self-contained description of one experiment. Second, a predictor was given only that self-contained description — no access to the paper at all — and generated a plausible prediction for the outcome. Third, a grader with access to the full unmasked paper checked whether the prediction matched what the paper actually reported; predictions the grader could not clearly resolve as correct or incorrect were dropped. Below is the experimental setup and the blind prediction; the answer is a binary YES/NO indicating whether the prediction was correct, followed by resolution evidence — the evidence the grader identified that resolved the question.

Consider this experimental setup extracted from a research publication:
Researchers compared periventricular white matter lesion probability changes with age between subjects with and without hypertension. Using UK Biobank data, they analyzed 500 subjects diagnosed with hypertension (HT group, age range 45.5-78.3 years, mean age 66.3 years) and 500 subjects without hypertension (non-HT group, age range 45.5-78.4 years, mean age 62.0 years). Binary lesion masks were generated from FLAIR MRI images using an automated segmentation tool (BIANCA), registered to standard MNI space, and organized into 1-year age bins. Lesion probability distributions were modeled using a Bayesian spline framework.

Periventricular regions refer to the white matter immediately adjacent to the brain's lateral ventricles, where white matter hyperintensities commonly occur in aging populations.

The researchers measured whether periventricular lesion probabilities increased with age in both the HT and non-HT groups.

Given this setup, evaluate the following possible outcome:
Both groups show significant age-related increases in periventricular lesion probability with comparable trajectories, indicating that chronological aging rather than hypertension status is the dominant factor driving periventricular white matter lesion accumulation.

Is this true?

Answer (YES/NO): NO